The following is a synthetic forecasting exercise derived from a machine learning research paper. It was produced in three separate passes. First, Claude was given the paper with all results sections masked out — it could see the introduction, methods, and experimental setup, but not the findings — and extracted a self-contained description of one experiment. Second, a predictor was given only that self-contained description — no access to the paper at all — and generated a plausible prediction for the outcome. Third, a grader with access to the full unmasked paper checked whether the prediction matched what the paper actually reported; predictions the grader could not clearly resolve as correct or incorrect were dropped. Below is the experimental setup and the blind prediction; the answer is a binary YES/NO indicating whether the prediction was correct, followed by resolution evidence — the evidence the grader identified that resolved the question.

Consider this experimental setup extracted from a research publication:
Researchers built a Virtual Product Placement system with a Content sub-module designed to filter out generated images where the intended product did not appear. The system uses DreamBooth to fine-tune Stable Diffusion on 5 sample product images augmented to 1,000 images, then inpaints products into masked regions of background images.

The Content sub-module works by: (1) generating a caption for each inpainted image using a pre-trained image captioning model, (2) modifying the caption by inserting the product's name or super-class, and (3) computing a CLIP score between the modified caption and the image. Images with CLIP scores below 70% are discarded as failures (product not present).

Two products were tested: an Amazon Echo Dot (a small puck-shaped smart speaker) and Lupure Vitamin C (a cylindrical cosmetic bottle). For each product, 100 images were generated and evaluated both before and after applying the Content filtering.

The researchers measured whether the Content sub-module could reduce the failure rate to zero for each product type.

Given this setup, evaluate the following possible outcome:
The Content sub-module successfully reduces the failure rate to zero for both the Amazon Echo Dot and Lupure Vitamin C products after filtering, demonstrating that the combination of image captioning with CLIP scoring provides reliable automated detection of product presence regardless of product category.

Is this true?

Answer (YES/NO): NO